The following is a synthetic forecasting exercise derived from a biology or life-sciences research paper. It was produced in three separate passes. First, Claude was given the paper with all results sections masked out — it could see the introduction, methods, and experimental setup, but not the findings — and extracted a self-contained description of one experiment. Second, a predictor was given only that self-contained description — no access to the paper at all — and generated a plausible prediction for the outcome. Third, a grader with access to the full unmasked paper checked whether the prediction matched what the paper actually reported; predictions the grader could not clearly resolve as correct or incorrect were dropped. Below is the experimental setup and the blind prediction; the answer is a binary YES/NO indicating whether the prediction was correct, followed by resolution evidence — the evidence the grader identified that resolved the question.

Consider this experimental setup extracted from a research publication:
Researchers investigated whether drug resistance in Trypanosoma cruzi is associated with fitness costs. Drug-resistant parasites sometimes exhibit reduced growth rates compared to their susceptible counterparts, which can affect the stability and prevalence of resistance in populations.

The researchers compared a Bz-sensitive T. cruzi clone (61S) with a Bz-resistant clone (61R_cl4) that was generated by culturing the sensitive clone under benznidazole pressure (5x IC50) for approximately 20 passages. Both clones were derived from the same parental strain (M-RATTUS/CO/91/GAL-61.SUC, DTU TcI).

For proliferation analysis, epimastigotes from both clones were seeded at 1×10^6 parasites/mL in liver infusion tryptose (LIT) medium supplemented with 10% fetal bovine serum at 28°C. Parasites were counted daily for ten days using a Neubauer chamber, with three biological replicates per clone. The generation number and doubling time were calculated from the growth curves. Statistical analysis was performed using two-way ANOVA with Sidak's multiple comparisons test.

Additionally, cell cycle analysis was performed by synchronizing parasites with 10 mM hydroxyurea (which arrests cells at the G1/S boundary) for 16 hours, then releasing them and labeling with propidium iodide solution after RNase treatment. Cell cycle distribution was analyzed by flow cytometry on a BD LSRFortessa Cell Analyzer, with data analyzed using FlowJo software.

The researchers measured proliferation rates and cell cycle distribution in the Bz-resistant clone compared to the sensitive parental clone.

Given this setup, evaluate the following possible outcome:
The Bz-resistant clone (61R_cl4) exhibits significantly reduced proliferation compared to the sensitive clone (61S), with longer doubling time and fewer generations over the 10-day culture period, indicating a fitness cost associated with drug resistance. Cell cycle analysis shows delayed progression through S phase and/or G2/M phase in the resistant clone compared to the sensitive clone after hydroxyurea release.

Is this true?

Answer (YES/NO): NO